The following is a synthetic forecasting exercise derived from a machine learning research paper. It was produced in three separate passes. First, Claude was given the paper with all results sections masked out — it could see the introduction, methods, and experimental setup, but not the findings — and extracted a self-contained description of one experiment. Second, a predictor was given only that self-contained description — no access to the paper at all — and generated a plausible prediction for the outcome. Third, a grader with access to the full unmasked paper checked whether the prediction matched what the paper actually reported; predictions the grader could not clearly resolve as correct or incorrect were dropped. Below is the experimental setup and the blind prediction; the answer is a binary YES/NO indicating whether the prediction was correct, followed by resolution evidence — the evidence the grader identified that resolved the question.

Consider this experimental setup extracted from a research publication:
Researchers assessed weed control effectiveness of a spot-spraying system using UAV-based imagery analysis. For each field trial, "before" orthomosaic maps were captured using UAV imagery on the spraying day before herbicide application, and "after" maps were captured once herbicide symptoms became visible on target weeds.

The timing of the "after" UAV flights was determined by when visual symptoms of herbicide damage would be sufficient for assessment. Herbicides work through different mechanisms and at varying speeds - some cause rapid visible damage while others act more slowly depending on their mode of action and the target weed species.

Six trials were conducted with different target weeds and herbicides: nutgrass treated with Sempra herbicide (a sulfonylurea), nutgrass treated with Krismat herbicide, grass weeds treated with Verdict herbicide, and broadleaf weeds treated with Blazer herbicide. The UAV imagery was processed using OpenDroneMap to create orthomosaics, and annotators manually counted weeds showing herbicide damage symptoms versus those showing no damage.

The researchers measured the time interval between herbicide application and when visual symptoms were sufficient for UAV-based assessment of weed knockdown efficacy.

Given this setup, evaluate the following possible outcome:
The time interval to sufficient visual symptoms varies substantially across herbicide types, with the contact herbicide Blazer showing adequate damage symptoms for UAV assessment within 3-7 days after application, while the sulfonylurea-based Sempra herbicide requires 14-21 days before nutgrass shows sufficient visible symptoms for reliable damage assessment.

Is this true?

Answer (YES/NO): NO